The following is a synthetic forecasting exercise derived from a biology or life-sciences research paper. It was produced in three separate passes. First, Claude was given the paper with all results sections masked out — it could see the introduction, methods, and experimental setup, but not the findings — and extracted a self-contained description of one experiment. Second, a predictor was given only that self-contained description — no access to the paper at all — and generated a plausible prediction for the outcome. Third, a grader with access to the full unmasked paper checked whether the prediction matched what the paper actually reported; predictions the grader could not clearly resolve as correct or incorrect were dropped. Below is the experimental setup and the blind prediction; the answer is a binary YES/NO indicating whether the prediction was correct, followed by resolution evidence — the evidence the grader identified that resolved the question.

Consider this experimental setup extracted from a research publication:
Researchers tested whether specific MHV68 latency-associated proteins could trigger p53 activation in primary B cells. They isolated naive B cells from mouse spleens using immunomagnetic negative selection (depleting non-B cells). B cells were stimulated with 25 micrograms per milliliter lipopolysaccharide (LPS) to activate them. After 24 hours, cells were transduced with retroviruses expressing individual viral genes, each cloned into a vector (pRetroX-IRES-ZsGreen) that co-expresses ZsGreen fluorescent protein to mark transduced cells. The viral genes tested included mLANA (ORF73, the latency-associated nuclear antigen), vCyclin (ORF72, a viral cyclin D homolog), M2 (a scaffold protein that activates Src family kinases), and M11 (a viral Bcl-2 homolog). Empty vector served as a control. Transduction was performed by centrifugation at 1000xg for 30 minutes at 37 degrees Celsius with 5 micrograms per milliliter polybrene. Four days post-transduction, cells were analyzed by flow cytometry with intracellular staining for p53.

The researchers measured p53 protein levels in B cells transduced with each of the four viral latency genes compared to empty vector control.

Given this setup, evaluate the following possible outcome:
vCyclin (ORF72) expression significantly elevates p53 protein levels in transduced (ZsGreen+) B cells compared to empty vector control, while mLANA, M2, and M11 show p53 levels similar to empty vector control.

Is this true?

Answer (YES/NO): NO